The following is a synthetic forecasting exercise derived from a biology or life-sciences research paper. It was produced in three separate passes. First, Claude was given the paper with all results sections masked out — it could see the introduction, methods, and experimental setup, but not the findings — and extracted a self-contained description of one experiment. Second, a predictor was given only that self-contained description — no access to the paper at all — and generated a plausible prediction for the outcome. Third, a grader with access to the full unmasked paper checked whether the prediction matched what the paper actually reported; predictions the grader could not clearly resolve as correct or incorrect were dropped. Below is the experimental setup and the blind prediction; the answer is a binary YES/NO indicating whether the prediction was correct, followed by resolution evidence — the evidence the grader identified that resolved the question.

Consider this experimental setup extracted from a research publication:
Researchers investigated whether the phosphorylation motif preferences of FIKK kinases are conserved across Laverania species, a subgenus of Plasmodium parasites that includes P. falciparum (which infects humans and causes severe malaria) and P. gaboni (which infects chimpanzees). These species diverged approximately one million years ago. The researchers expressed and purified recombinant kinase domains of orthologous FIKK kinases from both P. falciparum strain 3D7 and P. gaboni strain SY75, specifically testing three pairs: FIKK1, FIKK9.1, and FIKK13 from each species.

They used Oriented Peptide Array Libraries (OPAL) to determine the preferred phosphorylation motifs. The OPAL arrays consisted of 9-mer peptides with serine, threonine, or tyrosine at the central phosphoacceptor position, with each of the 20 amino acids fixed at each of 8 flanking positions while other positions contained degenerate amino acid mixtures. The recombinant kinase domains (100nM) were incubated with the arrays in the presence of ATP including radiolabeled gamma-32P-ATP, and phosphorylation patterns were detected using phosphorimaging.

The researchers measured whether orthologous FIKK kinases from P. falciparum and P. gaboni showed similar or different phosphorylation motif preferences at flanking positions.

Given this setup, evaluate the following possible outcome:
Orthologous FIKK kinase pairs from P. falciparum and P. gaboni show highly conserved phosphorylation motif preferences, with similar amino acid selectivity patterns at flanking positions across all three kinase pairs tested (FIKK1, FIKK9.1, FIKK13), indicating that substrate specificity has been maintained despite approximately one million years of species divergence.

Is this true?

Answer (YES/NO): YES